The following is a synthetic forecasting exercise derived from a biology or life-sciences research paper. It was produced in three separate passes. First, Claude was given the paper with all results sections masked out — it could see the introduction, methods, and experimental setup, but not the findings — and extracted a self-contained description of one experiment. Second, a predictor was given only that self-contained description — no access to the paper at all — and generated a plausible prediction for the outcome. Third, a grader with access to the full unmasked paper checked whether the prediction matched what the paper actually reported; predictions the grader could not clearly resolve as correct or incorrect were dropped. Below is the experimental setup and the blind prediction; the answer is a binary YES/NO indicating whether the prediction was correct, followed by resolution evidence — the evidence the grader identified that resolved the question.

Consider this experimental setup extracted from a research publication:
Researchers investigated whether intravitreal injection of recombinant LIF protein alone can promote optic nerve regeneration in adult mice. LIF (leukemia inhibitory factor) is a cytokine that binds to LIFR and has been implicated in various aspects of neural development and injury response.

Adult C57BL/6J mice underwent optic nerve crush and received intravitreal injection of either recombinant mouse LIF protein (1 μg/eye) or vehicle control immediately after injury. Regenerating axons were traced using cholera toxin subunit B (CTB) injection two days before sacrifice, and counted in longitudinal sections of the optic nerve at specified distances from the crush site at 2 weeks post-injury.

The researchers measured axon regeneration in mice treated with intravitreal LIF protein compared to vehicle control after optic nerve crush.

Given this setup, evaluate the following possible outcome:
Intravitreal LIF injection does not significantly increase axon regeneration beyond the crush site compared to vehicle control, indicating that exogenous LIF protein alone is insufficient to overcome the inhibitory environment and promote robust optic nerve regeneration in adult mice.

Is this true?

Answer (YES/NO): YES